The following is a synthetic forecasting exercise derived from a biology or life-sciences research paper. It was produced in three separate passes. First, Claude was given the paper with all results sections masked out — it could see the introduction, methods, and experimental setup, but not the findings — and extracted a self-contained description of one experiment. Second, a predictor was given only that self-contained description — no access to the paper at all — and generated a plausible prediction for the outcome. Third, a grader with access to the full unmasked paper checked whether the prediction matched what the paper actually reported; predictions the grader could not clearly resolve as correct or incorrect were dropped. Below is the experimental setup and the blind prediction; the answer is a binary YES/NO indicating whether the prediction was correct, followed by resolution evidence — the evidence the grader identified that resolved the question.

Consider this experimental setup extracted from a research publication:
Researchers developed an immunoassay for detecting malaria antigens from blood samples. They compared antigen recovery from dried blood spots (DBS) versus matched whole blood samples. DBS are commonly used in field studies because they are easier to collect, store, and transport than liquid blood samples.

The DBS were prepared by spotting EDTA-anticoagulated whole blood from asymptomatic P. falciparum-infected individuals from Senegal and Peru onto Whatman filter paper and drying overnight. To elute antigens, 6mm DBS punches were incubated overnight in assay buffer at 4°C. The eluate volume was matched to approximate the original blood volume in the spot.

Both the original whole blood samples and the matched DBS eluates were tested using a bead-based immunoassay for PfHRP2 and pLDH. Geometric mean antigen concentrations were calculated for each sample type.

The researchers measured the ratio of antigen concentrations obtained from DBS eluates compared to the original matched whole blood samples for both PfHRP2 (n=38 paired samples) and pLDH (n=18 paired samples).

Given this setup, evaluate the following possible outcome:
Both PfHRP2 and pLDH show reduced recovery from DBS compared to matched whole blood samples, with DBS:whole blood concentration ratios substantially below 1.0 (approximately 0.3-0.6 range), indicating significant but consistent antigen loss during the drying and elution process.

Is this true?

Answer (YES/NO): NO